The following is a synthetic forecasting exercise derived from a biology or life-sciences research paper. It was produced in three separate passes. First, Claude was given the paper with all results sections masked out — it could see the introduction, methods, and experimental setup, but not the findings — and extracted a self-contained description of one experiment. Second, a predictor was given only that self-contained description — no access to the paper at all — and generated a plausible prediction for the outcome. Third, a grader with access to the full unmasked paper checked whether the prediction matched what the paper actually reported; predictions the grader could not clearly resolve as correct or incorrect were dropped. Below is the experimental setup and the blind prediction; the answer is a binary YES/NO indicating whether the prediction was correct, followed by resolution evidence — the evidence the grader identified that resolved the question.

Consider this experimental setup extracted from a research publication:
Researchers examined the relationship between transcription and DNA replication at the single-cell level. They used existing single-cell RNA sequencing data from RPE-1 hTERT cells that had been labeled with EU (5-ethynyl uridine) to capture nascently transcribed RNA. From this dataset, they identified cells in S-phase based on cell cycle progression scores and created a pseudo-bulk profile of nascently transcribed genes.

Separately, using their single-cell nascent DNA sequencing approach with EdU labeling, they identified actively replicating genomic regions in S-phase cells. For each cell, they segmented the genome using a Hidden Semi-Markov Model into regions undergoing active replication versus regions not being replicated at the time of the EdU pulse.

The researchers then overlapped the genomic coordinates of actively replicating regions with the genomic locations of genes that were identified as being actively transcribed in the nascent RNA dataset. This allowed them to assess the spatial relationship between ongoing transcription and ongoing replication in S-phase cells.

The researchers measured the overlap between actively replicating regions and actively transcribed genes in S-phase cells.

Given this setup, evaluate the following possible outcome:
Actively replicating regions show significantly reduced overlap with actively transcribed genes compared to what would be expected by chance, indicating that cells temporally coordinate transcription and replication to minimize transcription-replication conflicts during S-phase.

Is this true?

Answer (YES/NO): NO